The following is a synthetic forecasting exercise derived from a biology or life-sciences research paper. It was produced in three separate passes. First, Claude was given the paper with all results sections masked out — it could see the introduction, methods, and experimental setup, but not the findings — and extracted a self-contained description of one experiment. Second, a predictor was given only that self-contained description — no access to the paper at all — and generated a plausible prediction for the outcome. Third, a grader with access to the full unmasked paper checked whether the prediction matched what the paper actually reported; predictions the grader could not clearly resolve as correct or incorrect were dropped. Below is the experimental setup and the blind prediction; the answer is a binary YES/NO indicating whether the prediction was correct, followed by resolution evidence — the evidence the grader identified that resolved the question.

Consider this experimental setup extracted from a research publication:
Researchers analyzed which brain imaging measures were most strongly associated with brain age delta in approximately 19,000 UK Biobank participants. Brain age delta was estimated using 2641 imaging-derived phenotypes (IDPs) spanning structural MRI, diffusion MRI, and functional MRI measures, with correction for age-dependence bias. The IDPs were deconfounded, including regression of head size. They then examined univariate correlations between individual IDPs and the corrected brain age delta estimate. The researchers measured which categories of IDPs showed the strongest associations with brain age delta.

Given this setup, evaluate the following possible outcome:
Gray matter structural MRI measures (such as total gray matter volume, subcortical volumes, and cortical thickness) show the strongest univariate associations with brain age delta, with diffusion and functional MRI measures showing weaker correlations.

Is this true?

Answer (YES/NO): NO